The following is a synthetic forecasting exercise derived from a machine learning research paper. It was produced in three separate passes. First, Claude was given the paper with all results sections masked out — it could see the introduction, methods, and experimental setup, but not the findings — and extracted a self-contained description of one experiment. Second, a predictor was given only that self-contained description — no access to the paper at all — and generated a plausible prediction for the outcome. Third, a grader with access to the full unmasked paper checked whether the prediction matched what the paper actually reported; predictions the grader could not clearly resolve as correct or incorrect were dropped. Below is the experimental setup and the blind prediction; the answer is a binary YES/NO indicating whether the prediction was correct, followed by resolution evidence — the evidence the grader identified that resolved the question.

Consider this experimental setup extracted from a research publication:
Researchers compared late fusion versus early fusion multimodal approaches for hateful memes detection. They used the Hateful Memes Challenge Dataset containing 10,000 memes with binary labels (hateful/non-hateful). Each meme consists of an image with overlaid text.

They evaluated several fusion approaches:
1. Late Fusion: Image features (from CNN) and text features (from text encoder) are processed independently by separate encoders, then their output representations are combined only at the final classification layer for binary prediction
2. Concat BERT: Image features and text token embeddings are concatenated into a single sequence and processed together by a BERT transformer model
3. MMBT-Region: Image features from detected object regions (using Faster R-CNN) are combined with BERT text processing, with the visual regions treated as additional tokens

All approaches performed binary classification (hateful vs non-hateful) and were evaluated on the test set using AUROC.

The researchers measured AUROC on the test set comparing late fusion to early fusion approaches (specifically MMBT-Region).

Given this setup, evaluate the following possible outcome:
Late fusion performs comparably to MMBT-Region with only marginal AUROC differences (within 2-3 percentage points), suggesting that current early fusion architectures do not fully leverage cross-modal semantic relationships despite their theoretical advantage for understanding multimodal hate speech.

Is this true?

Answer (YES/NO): NO